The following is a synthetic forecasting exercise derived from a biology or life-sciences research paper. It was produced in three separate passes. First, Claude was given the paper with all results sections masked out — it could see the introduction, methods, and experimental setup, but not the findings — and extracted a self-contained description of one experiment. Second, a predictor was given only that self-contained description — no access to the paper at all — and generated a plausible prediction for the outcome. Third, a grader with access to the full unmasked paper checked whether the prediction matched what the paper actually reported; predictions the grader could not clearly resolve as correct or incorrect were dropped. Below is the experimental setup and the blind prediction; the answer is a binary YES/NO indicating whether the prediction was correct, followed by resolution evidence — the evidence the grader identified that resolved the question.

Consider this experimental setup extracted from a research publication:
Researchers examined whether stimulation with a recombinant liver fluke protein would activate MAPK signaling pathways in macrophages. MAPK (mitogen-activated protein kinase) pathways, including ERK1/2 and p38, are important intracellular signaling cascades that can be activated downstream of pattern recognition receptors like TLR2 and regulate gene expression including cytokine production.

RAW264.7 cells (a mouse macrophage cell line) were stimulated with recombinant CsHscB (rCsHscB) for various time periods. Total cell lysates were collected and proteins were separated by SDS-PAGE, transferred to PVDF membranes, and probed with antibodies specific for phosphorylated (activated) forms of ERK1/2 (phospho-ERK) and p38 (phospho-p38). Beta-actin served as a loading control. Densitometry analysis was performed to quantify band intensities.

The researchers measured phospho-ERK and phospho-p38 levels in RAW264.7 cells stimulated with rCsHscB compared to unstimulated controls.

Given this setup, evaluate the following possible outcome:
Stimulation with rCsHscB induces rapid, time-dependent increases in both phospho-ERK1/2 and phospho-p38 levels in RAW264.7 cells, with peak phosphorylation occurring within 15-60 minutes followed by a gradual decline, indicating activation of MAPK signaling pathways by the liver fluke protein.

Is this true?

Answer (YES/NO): NO